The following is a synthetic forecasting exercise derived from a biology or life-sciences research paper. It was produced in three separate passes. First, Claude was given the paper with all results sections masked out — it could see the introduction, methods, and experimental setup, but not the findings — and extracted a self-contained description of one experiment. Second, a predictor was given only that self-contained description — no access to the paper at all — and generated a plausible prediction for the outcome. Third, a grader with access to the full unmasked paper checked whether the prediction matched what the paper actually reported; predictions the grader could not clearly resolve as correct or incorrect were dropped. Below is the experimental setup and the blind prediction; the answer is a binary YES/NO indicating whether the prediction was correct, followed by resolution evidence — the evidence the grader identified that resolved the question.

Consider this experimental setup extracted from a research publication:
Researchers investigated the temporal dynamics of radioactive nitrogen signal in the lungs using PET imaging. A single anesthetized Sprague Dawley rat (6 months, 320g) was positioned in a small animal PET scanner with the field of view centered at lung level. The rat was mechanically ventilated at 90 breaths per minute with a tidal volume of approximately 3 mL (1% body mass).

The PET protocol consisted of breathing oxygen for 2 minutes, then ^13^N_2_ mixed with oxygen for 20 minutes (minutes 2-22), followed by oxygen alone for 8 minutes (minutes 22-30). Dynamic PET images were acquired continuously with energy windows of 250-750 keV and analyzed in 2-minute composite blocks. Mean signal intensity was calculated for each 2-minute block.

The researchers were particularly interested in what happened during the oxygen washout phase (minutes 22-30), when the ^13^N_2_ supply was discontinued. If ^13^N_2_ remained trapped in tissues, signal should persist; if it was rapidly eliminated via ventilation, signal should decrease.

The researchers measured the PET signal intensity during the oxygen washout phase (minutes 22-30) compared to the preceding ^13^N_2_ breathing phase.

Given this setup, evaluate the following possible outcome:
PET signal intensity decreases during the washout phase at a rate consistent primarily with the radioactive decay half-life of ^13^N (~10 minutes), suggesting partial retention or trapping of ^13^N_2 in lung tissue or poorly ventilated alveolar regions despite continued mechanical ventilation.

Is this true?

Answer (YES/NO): NO